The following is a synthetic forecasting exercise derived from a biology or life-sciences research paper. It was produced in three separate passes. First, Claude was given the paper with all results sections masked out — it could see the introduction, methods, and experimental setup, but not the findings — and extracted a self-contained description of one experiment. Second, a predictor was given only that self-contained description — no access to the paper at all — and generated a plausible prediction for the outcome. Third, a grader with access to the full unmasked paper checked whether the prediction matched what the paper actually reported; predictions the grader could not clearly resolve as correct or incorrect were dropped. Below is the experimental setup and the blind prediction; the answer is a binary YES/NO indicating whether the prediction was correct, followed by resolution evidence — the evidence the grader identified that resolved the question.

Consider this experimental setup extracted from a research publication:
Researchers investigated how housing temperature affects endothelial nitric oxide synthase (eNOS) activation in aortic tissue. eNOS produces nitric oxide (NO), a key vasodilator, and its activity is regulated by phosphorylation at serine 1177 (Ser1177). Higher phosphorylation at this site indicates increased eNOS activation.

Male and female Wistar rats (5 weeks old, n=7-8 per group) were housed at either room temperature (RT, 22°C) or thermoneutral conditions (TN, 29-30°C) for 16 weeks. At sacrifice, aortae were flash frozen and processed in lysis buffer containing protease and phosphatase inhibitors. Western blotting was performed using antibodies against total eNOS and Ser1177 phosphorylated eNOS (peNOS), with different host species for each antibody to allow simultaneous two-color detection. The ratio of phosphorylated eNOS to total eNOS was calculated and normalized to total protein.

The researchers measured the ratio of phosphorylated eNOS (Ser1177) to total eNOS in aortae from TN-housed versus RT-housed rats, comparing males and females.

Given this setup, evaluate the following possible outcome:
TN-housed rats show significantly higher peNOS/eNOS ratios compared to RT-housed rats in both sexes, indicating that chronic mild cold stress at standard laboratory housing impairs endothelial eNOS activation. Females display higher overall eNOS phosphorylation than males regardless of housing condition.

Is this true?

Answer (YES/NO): NO